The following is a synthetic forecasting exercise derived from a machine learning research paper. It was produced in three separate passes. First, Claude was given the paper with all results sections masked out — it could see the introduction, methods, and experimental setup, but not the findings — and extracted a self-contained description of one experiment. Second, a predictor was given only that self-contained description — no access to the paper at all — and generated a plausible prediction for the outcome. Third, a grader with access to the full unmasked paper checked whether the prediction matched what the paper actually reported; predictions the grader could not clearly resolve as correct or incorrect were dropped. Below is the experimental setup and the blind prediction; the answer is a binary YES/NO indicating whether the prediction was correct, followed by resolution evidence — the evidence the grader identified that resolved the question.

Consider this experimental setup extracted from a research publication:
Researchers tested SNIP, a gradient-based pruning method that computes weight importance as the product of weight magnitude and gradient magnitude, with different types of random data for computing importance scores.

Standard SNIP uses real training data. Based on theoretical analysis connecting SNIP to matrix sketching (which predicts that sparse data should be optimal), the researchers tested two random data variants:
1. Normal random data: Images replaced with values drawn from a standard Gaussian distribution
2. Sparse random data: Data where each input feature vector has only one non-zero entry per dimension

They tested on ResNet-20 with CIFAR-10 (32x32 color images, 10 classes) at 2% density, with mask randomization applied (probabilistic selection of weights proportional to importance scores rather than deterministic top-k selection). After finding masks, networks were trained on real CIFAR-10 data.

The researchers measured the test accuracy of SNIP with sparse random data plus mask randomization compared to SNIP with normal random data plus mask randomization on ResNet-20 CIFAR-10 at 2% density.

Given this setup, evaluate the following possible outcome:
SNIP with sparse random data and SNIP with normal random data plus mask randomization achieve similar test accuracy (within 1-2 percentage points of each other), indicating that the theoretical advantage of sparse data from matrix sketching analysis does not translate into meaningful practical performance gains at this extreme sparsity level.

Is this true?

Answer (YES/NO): NO